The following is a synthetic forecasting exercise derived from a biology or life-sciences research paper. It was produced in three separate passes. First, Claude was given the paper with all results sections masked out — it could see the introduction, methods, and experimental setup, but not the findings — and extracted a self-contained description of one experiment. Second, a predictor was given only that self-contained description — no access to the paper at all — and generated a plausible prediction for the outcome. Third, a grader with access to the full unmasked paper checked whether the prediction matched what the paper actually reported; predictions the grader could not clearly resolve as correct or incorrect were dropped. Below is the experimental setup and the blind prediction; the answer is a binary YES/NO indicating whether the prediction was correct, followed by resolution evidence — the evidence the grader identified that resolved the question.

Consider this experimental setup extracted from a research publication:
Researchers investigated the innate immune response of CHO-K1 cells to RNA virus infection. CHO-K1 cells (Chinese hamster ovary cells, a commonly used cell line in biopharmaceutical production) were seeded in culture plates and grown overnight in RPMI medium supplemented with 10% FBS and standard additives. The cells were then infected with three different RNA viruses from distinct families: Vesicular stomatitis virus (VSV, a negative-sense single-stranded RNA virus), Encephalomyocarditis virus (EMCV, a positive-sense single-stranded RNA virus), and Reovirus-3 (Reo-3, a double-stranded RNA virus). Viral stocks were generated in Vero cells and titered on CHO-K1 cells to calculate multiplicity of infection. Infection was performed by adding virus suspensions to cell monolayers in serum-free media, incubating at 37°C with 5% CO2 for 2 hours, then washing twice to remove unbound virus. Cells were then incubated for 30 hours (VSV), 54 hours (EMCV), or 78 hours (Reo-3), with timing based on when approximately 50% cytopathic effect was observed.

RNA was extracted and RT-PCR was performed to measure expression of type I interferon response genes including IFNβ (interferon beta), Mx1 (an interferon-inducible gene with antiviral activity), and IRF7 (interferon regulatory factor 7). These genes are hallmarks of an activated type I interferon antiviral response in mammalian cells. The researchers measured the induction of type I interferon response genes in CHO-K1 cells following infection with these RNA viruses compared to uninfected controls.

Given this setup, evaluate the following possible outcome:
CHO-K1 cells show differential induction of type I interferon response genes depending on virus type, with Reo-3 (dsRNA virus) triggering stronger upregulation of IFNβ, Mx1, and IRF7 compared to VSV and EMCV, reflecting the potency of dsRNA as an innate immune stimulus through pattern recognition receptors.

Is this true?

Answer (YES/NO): YES